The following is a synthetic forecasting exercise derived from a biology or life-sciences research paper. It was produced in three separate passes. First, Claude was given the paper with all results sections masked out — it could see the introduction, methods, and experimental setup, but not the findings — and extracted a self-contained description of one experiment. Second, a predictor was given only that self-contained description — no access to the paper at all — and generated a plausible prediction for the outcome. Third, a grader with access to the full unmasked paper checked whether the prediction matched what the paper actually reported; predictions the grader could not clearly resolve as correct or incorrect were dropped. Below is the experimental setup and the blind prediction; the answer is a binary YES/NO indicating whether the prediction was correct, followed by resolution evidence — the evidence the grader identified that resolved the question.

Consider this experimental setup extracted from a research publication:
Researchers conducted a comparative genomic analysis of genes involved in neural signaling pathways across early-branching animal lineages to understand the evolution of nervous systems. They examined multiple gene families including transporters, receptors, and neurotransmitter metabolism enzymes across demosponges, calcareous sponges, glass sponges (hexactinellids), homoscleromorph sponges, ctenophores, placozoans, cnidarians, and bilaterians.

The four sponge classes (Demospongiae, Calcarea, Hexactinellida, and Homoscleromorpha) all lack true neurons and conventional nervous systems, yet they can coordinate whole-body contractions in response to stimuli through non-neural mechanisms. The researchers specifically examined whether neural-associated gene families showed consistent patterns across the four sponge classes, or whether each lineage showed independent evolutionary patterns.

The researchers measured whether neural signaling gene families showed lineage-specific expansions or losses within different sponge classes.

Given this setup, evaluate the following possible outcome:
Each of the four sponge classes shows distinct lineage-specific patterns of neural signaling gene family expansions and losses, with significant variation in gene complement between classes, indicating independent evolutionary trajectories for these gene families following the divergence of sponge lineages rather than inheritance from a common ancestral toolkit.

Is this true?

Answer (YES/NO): YES